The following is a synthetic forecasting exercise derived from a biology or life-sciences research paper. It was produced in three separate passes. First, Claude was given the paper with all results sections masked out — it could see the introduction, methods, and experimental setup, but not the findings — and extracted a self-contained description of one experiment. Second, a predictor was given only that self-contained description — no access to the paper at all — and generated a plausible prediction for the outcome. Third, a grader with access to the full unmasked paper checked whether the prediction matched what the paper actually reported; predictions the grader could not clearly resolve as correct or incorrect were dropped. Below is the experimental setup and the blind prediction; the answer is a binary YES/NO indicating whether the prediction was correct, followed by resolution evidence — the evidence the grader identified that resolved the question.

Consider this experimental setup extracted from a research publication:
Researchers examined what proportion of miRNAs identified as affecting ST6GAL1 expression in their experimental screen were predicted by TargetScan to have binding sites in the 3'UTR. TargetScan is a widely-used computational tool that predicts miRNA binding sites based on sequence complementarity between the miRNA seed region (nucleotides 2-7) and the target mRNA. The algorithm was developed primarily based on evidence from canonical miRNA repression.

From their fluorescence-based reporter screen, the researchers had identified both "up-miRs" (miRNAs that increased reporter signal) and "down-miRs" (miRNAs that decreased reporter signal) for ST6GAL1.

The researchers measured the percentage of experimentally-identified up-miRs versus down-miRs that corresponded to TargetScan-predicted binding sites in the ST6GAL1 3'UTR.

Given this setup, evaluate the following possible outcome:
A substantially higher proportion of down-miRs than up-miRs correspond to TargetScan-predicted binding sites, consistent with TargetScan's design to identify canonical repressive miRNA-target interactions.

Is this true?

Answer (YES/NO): NO